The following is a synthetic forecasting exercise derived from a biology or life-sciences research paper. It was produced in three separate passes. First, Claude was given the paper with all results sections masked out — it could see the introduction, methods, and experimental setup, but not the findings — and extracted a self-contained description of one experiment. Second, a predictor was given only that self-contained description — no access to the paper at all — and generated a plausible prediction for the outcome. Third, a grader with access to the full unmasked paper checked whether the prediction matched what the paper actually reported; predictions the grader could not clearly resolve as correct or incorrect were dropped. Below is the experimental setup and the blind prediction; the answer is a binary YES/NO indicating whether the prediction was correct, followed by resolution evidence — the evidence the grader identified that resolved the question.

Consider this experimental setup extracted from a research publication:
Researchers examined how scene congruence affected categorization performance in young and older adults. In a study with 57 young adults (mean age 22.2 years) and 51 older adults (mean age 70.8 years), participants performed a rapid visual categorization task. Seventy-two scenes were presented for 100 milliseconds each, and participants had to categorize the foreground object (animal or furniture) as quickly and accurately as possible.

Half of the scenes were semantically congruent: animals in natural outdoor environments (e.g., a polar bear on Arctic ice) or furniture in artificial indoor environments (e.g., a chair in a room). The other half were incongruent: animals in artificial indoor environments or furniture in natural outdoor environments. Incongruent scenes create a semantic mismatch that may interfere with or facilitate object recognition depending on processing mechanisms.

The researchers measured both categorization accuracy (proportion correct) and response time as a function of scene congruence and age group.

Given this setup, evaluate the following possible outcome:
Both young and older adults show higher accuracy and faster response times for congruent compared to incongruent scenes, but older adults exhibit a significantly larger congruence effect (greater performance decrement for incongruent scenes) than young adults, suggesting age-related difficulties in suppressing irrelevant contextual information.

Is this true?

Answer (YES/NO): NO